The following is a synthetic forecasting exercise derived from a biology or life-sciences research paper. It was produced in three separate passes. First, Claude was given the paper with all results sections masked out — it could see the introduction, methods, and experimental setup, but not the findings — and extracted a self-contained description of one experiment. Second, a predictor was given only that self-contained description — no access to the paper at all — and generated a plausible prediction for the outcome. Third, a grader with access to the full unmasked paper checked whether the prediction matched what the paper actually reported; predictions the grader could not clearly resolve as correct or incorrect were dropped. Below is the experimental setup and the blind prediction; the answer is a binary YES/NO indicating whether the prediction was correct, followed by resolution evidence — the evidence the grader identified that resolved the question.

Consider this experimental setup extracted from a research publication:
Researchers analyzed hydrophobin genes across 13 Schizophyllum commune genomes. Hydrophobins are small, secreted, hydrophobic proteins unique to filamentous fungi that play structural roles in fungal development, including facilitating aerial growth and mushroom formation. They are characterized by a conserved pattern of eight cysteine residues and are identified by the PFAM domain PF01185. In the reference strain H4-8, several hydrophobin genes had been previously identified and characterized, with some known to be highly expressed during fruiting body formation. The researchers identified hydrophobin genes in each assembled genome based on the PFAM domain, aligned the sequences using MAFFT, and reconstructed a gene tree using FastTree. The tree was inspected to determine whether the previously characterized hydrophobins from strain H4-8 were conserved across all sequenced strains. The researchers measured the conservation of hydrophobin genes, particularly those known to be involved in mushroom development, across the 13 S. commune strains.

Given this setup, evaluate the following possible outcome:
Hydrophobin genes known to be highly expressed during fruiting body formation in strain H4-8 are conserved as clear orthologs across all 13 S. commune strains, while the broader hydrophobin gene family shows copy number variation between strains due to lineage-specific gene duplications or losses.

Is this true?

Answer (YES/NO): YES